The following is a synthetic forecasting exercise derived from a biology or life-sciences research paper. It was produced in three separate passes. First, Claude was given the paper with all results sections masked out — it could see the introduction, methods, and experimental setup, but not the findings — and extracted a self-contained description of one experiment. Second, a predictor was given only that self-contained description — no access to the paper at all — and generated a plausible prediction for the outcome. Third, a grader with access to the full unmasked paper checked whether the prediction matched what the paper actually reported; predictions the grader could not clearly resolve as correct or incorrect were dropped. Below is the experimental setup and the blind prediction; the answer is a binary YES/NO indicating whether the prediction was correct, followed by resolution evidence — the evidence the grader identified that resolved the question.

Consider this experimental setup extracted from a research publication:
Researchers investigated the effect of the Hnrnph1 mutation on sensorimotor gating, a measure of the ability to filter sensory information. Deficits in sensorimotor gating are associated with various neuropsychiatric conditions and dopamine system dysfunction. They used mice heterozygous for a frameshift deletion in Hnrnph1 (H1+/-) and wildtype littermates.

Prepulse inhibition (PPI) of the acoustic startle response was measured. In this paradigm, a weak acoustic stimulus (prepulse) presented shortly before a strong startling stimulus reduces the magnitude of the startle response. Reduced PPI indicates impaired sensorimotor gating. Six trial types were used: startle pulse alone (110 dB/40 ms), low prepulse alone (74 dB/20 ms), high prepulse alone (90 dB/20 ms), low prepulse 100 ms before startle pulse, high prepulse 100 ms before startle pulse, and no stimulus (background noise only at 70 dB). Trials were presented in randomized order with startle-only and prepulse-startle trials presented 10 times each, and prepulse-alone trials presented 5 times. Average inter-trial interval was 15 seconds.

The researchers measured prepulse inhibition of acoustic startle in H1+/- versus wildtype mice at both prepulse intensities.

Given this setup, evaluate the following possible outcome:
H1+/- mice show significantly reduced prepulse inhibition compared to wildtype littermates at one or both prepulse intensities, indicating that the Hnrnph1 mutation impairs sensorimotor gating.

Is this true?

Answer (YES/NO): NO